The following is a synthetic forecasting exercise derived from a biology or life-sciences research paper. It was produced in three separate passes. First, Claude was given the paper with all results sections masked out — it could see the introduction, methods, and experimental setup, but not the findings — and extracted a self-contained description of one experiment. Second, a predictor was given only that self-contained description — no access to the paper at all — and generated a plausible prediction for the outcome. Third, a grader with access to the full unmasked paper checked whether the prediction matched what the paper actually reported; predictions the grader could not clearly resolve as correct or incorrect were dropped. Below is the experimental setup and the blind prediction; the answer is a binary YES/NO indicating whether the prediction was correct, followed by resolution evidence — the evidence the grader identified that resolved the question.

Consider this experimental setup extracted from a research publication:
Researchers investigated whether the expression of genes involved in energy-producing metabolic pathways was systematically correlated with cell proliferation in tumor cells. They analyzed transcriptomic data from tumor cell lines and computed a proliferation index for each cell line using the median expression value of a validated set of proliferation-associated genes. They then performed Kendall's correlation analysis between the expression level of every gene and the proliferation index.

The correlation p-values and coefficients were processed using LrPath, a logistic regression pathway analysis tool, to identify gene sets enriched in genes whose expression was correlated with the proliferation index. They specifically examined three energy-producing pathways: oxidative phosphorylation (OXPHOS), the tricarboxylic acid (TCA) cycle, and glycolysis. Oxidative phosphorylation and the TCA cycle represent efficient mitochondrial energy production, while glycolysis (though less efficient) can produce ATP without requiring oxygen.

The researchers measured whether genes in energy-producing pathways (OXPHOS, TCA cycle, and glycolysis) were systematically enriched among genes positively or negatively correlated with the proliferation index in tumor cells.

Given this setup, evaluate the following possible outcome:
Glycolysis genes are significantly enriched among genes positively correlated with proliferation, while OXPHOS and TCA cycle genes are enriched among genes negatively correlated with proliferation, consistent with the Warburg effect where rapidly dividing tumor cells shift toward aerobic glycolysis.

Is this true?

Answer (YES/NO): NO